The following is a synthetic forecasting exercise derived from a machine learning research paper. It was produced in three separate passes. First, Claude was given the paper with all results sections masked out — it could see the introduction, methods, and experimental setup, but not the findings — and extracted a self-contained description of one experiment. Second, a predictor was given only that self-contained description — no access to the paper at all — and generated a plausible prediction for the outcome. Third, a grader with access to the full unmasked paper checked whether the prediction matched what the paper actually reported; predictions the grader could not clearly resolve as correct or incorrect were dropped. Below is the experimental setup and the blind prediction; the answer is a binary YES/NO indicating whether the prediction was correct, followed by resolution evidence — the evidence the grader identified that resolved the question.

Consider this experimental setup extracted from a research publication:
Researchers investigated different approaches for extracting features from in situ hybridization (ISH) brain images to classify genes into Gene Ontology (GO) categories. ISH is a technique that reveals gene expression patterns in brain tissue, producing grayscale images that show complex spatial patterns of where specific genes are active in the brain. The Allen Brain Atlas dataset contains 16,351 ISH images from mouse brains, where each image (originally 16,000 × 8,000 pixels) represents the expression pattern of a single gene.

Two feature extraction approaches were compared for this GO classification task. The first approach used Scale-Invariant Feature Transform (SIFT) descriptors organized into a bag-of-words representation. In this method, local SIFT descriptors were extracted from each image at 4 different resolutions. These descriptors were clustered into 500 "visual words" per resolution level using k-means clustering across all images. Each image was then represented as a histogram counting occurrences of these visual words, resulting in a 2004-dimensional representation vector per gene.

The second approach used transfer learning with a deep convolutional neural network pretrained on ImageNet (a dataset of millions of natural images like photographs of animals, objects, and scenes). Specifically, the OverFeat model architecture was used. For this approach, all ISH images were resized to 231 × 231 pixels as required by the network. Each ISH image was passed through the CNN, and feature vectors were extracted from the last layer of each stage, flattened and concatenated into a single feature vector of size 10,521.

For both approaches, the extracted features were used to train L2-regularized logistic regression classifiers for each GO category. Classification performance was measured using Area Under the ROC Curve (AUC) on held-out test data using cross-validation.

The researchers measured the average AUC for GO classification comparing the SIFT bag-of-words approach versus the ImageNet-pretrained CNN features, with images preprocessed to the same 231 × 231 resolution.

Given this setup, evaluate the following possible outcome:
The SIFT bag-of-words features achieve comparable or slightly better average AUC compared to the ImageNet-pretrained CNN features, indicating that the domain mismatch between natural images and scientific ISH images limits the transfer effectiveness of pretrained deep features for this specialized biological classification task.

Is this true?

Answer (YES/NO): NO